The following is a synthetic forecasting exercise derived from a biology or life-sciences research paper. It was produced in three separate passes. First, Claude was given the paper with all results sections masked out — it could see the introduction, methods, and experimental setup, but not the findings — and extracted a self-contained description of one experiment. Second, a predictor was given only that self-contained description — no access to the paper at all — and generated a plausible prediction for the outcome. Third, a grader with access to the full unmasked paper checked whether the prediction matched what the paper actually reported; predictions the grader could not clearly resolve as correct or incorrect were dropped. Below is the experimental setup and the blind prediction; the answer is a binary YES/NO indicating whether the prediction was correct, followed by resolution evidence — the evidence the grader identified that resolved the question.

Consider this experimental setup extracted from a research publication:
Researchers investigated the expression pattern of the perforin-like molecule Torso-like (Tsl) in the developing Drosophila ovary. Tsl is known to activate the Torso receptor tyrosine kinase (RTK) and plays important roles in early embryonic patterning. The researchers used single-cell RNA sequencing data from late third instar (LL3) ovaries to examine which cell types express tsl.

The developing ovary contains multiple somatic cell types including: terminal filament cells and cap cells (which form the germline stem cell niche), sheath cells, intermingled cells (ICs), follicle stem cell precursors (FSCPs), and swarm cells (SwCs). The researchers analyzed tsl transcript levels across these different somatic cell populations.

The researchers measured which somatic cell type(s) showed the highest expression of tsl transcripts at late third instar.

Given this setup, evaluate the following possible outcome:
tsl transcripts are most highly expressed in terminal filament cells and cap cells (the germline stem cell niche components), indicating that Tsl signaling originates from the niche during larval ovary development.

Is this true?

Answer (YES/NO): NO